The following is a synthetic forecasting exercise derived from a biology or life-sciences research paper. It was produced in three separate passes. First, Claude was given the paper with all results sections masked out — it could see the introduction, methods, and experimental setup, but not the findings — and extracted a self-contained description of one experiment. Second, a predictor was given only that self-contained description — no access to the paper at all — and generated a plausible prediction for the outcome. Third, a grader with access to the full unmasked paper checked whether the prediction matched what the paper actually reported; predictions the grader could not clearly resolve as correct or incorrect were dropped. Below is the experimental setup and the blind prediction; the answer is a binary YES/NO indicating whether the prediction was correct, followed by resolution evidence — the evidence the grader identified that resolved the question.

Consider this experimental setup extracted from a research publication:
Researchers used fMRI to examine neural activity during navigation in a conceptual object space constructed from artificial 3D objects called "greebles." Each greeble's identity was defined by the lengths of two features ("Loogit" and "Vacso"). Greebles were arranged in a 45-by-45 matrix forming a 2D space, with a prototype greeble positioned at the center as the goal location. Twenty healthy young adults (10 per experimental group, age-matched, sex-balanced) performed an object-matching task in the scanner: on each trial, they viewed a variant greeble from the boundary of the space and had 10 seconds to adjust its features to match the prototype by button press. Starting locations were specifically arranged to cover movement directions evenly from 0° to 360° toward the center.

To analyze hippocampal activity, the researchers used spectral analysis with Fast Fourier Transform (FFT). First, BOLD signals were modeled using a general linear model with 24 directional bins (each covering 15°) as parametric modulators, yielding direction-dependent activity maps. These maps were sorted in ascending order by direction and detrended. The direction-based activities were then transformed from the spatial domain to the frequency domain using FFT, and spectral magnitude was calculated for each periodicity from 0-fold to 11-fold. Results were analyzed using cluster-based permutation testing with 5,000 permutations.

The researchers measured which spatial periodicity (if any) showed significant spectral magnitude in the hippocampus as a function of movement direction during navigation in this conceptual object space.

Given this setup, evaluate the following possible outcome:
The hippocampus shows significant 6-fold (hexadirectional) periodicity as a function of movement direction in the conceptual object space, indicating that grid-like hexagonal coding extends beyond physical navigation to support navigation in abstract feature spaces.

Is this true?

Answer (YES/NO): NO